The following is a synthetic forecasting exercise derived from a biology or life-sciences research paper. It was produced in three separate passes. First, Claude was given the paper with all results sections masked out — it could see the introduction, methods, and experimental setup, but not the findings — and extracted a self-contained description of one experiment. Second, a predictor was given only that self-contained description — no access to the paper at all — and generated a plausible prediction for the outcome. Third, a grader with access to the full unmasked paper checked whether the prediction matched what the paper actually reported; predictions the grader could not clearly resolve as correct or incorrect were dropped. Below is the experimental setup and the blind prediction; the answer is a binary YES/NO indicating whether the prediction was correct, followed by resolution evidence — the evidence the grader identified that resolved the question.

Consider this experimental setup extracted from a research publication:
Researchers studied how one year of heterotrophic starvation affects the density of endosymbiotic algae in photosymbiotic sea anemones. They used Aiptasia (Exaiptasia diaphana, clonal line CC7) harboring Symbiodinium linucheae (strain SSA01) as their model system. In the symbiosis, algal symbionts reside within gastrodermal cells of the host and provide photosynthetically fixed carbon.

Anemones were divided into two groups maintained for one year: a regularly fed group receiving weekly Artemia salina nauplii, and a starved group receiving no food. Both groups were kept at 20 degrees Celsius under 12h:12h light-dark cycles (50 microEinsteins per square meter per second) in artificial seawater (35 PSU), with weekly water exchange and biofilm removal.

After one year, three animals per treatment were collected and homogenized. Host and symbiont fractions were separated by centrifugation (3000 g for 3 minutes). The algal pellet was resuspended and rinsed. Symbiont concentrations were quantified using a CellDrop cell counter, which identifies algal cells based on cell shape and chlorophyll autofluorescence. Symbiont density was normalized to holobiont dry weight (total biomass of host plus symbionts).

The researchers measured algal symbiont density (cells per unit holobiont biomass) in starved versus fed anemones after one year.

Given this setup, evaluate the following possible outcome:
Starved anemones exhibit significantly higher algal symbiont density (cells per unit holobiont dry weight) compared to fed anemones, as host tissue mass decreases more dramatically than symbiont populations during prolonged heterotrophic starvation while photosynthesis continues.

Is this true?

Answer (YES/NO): NO